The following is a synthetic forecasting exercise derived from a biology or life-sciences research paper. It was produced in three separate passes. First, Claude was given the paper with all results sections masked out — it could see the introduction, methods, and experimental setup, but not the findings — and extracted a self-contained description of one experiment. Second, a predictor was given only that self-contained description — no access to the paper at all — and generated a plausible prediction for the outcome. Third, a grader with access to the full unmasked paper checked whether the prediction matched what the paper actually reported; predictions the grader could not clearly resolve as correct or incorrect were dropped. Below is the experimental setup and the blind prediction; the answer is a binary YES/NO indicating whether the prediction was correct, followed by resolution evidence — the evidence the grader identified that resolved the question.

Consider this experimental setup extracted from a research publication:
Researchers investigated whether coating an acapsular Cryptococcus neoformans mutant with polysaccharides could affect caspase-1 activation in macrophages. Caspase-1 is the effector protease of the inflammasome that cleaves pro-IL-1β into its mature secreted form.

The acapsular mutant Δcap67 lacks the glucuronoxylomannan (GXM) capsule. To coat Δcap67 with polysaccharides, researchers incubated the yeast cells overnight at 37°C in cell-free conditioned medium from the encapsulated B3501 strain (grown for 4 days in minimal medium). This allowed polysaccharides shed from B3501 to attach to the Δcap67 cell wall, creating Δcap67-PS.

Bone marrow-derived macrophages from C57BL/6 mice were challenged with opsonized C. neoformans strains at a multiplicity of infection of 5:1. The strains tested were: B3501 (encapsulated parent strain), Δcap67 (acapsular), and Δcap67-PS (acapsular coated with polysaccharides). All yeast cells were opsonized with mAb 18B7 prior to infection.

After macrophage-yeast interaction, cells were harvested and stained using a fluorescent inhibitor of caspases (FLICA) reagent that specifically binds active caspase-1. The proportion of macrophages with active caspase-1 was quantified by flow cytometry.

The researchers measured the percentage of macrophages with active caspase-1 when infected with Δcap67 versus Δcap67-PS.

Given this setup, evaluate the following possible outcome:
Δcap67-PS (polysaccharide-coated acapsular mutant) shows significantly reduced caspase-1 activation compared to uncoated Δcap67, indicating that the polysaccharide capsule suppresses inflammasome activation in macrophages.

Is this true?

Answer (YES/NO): NO